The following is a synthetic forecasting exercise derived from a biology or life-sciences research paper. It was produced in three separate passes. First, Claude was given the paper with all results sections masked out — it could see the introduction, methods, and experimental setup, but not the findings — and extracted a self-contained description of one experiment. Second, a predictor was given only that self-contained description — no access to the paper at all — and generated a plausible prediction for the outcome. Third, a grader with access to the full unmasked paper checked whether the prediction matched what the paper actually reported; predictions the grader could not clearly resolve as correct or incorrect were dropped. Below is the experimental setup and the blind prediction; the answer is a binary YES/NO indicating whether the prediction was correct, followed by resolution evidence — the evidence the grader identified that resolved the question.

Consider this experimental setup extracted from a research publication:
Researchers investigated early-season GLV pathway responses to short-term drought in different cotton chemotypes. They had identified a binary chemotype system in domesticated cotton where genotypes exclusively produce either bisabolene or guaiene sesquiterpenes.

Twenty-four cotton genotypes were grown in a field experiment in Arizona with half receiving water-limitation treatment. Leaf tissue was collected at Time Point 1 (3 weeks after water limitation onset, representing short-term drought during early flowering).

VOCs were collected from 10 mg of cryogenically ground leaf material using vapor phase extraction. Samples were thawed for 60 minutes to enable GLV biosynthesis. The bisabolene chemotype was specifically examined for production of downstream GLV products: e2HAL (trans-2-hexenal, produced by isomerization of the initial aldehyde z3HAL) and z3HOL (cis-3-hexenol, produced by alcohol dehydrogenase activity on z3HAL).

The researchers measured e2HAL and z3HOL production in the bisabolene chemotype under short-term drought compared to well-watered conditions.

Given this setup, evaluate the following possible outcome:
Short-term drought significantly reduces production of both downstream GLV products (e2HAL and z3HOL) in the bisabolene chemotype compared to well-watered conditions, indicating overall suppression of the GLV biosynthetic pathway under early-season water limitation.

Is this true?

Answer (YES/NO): NO